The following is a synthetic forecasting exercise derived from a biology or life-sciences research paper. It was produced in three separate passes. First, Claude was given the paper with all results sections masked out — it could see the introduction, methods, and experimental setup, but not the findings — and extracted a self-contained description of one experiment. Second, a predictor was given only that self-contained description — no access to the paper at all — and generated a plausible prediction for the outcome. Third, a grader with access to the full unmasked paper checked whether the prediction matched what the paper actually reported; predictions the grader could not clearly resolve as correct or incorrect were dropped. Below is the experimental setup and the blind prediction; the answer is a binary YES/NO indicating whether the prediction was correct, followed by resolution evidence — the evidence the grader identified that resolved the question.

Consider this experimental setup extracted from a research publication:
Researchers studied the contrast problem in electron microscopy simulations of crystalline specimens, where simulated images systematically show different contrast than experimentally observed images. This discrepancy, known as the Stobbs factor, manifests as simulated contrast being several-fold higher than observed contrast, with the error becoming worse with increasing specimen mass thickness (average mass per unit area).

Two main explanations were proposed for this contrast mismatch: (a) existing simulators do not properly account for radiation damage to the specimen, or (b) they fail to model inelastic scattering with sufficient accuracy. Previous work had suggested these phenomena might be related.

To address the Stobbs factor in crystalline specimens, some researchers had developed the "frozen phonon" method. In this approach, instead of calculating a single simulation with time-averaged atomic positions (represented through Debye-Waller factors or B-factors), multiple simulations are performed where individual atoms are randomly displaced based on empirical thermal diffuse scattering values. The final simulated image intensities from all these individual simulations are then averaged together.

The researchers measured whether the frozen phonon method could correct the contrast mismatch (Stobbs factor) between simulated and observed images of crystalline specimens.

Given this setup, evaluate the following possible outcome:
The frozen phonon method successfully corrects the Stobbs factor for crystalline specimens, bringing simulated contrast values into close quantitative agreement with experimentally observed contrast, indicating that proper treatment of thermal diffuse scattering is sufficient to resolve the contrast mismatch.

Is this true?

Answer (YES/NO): NO